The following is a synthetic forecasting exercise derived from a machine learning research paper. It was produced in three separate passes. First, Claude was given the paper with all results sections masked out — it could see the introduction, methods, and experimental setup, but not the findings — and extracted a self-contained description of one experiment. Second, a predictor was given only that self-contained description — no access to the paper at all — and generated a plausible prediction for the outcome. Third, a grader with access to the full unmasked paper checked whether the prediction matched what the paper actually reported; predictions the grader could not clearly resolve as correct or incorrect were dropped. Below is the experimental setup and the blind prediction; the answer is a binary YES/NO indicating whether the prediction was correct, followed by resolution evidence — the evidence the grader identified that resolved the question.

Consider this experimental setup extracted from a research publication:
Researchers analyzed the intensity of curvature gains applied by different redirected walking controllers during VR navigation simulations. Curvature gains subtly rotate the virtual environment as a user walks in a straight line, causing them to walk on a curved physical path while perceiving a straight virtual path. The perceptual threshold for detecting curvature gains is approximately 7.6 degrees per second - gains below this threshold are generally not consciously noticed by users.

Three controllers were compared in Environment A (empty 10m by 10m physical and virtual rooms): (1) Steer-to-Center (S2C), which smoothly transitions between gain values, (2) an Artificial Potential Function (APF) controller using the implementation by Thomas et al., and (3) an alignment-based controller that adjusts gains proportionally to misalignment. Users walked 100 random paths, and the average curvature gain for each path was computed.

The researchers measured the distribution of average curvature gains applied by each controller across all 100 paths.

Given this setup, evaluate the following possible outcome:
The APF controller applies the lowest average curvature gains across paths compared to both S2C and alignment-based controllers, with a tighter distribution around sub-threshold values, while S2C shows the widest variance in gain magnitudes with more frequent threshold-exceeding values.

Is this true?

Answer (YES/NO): NO